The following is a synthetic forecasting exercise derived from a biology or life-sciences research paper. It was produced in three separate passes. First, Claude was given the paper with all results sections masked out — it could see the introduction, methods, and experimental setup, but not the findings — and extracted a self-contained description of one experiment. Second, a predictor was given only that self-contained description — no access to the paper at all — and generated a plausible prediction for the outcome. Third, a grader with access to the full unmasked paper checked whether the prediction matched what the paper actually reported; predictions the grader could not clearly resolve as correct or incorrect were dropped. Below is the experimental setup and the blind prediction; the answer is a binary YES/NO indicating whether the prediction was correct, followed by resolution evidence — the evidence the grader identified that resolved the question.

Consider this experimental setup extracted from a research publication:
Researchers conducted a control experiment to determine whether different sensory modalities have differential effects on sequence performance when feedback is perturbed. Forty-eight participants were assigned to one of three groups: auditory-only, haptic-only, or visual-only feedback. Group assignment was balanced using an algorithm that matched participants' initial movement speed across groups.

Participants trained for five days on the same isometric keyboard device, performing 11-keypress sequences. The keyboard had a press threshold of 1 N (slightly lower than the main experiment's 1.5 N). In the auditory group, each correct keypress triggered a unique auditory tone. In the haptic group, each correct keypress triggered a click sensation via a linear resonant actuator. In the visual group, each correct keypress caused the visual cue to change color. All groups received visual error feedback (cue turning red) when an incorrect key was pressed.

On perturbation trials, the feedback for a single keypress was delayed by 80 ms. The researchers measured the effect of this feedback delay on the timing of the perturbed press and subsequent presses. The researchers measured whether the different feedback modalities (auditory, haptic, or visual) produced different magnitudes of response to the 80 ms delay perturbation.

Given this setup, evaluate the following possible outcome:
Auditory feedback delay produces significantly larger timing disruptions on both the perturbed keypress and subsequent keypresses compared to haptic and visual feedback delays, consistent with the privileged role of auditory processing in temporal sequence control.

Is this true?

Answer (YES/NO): NO